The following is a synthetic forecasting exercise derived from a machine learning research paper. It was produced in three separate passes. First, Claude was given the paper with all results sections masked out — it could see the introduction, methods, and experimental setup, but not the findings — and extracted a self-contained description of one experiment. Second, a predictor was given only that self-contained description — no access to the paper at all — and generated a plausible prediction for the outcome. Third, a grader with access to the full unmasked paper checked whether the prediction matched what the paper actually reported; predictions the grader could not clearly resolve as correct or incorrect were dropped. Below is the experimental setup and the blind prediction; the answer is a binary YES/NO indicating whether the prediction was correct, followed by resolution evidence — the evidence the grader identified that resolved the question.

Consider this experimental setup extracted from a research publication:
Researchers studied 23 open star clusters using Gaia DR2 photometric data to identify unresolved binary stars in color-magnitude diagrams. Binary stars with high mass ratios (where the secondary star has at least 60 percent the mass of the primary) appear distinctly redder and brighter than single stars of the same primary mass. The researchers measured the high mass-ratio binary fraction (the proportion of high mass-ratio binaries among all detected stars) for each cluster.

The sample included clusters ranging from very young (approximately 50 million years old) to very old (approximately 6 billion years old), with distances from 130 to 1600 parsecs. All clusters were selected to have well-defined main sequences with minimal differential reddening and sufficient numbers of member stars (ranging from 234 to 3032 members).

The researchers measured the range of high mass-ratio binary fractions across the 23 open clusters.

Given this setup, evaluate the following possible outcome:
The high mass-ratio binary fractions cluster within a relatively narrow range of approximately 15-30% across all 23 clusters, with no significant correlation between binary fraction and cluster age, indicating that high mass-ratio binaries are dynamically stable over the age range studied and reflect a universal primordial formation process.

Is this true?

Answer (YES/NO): NO